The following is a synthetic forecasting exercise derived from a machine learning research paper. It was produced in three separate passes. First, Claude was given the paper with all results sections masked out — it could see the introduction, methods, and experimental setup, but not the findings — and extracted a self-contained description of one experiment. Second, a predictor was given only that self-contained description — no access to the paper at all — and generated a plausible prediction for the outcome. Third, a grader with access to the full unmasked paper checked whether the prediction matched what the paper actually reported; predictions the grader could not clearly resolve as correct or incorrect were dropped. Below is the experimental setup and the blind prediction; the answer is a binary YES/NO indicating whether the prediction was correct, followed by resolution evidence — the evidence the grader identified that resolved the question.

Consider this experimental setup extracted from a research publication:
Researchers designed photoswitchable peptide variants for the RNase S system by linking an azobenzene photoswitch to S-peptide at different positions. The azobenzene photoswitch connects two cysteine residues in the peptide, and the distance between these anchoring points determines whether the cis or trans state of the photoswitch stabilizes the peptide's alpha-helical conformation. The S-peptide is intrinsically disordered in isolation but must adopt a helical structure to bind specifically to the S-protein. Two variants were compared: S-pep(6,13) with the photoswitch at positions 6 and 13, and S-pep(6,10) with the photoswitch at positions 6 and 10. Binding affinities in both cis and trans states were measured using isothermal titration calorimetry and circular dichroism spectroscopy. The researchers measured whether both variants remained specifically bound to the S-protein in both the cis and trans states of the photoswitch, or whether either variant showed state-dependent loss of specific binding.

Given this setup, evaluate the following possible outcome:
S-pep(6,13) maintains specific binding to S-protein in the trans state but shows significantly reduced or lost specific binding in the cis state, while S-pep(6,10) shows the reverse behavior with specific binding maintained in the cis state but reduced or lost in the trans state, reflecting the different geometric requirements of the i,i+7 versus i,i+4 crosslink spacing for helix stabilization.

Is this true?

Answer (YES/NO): NO